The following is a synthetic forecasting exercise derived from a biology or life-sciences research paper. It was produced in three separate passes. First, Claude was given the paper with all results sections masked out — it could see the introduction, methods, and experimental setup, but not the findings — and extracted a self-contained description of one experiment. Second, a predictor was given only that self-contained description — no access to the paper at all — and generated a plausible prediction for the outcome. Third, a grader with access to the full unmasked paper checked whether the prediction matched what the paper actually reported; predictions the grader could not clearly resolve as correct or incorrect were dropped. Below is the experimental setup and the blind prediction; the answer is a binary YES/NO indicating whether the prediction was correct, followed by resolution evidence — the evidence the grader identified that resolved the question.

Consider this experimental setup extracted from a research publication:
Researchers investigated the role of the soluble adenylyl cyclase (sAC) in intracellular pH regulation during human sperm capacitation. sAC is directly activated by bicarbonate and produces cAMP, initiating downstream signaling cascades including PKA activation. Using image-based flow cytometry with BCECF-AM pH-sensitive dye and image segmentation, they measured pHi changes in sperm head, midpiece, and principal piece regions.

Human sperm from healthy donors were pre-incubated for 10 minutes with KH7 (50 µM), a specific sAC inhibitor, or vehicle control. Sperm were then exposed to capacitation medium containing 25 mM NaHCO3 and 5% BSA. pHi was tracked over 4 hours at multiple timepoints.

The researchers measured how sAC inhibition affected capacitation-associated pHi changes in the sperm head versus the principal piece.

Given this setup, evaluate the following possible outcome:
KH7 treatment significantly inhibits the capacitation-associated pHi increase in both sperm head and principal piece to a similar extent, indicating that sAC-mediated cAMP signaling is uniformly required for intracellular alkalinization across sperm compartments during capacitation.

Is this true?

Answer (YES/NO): NO